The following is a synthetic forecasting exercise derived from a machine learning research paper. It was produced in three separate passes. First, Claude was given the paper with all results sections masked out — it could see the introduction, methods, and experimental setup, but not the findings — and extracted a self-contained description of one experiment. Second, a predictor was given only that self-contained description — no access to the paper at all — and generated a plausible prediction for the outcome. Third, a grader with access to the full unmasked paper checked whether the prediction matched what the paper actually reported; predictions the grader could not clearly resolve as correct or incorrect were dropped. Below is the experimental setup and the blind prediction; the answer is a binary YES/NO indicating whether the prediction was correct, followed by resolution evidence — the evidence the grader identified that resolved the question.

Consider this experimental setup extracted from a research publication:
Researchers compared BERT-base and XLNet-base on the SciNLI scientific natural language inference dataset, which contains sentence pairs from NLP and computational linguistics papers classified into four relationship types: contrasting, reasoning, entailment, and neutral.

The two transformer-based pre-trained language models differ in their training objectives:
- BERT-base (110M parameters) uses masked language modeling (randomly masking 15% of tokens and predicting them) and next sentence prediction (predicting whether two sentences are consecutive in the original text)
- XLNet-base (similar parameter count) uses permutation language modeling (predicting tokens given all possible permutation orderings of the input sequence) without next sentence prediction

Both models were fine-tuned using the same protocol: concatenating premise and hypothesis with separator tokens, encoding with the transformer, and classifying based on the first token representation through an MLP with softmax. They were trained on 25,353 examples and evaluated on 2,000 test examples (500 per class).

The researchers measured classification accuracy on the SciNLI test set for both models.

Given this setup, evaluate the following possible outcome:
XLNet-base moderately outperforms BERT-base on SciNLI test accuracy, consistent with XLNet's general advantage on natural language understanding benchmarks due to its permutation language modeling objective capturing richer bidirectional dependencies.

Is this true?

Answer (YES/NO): YES